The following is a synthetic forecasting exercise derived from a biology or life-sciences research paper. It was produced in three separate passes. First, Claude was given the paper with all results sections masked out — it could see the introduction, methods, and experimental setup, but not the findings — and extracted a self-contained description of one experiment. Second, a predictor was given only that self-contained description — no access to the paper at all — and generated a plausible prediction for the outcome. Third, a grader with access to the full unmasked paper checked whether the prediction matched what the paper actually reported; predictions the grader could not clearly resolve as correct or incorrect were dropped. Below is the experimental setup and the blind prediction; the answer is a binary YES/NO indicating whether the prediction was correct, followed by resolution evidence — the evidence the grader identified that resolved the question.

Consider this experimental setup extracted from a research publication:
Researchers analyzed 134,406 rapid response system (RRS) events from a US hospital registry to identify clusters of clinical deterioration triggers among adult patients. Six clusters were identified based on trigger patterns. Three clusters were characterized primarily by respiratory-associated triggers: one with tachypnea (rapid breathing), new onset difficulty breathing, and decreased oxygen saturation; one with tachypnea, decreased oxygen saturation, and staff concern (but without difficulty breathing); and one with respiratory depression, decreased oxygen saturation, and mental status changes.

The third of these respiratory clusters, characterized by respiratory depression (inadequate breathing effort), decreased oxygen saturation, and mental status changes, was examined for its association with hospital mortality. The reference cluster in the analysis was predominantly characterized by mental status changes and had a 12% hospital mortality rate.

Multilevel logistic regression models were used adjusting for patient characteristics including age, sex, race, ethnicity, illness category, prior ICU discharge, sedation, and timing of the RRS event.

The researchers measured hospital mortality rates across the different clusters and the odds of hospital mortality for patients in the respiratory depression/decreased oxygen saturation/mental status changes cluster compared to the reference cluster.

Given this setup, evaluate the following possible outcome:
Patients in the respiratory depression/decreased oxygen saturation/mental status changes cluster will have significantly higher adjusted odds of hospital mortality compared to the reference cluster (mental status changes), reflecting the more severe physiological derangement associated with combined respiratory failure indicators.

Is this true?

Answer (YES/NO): YES